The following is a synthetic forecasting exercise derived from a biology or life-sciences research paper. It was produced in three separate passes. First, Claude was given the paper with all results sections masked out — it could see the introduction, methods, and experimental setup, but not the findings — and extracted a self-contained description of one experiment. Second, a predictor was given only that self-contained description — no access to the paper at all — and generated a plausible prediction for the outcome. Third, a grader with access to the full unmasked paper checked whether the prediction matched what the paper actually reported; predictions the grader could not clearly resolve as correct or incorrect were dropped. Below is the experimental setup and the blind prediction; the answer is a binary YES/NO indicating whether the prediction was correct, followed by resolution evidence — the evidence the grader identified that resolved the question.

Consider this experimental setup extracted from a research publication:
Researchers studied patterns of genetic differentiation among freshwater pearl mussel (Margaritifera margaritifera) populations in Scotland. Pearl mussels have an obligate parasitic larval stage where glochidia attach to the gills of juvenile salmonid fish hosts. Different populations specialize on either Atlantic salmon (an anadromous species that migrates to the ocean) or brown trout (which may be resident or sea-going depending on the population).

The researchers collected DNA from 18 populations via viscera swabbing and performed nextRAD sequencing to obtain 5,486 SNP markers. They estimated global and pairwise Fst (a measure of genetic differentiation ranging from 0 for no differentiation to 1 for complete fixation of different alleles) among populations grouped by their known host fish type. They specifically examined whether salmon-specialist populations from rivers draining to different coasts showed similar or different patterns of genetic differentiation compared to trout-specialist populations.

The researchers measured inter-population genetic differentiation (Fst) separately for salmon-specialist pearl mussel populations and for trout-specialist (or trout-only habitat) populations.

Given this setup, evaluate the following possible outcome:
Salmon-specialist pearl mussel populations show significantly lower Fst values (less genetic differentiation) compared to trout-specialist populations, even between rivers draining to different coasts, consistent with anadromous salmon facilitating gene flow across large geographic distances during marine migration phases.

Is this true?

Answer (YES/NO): YES